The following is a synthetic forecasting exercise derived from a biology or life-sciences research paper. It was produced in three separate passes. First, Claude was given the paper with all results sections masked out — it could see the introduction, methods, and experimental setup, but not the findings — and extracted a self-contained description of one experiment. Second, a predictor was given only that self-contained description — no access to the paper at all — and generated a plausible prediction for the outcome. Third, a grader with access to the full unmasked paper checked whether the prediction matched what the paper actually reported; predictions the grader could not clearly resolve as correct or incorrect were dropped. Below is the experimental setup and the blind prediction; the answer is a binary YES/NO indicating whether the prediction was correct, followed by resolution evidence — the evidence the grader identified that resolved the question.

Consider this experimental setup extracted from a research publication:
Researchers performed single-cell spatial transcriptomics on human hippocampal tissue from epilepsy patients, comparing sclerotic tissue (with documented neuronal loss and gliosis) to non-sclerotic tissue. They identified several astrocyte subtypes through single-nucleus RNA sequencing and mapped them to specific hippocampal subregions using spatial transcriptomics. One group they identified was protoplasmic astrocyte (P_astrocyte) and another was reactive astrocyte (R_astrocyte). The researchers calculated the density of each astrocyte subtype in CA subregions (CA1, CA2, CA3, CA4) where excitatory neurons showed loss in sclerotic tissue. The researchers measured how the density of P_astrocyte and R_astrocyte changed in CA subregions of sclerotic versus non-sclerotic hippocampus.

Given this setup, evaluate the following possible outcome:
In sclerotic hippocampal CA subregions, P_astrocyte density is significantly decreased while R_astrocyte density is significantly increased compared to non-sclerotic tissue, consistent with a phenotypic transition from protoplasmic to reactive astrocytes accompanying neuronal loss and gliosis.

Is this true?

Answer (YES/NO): NO